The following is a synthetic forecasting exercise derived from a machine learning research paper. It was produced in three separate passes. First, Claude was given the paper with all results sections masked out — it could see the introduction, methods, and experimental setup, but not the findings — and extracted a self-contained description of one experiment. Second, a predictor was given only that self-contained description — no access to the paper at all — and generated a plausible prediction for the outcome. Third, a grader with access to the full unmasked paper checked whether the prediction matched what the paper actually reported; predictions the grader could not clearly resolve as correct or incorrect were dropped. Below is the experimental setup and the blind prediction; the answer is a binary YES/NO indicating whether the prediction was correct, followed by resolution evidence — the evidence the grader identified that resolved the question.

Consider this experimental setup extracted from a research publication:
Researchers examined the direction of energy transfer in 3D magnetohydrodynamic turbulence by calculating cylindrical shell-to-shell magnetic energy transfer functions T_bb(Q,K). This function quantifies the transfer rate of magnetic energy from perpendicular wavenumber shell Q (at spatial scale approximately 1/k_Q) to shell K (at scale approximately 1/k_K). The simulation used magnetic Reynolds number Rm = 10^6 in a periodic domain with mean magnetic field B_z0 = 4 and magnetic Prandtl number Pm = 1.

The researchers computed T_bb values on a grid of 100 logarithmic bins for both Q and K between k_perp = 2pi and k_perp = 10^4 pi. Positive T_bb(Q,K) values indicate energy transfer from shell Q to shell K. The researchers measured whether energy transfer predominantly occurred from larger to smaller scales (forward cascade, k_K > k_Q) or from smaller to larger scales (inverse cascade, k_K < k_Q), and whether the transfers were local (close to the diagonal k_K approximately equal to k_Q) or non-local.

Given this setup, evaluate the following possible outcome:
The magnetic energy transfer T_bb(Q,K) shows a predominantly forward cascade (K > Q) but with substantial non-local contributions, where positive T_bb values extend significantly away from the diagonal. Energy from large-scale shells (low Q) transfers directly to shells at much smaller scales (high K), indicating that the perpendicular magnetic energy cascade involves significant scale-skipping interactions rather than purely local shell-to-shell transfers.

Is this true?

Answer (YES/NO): NO